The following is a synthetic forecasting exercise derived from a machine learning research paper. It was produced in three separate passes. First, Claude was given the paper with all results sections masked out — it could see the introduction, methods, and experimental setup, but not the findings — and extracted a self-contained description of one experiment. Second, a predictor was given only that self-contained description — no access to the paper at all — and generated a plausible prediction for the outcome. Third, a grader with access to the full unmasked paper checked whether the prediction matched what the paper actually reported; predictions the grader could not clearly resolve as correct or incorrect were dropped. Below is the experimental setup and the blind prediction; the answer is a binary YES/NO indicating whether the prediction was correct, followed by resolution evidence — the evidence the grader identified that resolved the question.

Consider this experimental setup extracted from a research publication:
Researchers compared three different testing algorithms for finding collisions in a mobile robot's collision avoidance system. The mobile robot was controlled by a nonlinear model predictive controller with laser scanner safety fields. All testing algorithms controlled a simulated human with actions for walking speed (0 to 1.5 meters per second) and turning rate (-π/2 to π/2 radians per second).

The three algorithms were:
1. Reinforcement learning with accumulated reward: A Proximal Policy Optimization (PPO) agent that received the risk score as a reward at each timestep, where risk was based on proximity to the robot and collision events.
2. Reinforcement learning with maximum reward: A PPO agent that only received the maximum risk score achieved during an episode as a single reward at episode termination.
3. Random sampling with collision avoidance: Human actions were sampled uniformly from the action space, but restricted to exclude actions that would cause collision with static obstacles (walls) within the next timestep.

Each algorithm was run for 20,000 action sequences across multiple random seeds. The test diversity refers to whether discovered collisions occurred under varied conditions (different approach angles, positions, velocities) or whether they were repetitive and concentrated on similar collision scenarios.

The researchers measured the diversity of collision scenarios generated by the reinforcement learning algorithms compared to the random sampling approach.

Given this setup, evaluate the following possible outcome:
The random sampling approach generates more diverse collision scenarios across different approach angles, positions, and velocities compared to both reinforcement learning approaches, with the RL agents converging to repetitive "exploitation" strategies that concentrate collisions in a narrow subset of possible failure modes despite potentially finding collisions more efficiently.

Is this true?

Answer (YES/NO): NO